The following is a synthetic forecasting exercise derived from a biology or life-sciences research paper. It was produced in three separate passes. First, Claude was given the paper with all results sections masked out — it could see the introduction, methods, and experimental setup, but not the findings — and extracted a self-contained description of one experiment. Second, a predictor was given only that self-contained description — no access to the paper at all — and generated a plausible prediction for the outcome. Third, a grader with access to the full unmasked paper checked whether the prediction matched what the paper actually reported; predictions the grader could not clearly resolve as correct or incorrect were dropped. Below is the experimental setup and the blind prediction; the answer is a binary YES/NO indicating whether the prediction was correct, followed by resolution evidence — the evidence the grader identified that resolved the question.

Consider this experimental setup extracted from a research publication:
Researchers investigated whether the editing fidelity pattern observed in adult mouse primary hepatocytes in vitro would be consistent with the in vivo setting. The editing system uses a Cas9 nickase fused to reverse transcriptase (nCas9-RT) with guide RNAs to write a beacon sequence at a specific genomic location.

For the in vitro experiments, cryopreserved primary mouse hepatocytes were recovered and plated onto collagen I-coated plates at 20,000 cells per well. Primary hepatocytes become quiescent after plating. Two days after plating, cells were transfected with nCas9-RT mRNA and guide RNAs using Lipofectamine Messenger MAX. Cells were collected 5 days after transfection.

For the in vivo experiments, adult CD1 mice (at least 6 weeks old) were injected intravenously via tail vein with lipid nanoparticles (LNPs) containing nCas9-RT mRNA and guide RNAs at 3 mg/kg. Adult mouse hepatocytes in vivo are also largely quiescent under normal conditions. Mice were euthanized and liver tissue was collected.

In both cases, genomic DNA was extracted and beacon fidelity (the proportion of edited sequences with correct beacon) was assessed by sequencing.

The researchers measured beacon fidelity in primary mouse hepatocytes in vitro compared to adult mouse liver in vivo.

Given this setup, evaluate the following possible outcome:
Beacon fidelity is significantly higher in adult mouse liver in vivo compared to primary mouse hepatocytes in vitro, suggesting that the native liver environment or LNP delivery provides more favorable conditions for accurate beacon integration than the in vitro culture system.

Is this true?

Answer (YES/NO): NO